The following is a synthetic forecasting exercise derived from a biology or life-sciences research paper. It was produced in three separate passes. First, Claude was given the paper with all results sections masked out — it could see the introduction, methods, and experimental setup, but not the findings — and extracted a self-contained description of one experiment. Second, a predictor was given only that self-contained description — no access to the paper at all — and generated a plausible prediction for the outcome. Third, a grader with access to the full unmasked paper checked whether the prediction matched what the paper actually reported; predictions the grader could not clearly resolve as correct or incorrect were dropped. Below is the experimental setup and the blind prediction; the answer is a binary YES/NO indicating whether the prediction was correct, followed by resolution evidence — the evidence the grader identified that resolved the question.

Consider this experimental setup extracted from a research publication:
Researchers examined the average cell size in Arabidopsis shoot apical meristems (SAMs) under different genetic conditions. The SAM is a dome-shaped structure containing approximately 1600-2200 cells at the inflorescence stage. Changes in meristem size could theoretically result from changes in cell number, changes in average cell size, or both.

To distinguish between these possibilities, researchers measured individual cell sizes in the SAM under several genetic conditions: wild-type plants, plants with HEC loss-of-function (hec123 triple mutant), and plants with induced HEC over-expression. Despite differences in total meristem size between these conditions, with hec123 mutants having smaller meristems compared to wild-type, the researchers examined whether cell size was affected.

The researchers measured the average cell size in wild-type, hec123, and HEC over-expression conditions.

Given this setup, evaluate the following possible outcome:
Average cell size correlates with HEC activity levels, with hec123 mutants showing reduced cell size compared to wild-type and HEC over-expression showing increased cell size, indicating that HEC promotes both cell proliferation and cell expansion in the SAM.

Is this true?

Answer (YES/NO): NO